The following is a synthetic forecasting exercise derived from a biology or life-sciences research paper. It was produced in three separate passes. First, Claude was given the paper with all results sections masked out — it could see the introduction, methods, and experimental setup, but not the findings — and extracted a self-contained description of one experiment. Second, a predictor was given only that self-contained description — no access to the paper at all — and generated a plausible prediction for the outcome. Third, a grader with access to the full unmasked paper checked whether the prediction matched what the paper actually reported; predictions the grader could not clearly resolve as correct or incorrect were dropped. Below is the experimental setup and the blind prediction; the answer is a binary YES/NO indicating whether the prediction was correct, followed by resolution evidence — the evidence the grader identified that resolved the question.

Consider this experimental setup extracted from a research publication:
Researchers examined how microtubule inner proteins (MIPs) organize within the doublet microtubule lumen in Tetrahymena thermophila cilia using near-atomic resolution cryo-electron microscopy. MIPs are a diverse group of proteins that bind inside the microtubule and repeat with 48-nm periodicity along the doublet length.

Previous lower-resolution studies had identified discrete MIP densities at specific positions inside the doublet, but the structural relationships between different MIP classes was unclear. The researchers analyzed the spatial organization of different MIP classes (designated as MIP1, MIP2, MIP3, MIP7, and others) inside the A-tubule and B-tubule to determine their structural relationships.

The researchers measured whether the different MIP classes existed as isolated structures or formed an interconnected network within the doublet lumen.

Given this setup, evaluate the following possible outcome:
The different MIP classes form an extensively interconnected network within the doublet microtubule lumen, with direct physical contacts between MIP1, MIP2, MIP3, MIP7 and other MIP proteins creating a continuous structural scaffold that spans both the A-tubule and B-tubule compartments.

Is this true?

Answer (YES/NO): YES